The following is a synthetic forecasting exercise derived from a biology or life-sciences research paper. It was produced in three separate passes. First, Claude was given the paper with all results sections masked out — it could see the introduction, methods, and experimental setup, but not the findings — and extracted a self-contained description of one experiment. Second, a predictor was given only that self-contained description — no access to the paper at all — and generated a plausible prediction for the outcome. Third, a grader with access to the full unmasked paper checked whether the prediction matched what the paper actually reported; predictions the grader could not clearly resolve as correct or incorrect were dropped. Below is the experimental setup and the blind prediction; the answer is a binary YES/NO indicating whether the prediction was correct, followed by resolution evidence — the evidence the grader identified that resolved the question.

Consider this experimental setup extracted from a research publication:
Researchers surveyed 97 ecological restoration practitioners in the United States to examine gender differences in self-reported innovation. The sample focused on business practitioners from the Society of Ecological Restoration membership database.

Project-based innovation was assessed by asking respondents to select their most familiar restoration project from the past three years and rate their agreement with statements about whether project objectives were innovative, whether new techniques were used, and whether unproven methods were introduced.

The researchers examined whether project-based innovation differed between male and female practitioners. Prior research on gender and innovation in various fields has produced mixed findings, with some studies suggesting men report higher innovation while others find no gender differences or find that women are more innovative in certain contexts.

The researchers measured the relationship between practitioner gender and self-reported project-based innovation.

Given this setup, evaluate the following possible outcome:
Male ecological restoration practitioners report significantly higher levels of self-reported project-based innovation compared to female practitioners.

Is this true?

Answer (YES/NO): YES